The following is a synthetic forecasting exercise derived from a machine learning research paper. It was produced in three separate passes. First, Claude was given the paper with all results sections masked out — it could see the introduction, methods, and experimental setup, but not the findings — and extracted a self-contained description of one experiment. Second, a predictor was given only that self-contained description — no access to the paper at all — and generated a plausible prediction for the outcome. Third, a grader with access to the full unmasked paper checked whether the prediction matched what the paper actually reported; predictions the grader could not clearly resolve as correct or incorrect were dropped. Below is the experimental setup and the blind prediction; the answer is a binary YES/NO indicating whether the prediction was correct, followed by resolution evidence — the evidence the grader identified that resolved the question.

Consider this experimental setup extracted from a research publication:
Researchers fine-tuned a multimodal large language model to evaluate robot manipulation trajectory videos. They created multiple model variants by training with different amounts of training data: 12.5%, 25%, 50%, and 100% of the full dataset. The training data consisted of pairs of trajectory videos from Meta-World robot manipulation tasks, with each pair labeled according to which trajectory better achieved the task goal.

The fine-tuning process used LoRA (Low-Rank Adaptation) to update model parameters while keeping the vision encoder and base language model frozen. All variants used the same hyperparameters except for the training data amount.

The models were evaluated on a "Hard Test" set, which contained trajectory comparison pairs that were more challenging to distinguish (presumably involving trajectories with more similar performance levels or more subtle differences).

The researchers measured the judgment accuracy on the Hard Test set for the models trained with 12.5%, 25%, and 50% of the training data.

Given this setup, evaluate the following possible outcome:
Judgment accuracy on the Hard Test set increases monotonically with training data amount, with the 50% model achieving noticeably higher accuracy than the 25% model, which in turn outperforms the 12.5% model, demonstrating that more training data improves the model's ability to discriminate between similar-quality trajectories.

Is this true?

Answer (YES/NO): NO